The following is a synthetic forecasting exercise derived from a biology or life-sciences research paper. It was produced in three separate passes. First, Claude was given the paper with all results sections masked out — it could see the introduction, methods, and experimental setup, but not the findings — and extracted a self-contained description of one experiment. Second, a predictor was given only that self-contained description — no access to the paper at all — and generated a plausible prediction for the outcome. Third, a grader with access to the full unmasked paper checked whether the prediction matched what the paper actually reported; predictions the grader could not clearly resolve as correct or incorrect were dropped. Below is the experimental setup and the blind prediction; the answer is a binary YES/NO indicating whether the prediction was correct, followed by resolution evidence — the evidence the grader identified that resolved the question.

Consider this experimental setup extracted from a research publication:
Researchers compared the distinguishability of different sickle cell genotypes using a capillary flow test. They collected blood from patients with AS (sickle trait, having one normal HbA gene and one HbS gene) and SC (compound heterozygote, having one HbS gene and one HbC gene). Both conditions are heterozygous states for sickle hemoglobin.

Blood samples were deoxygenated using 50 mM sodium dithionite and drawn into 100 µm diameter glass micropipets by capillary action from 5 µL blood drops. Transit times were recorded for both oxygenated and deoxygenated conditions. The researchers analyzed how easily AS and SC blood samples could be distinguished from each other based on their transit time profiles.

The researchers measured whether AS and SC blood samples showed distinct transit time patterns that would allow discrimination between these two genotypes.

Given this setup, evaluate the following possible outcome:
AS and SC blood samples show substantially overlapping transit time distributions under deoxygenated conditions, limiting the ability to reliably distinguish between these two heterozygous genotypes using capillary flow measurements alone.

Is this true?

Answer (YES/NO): YES